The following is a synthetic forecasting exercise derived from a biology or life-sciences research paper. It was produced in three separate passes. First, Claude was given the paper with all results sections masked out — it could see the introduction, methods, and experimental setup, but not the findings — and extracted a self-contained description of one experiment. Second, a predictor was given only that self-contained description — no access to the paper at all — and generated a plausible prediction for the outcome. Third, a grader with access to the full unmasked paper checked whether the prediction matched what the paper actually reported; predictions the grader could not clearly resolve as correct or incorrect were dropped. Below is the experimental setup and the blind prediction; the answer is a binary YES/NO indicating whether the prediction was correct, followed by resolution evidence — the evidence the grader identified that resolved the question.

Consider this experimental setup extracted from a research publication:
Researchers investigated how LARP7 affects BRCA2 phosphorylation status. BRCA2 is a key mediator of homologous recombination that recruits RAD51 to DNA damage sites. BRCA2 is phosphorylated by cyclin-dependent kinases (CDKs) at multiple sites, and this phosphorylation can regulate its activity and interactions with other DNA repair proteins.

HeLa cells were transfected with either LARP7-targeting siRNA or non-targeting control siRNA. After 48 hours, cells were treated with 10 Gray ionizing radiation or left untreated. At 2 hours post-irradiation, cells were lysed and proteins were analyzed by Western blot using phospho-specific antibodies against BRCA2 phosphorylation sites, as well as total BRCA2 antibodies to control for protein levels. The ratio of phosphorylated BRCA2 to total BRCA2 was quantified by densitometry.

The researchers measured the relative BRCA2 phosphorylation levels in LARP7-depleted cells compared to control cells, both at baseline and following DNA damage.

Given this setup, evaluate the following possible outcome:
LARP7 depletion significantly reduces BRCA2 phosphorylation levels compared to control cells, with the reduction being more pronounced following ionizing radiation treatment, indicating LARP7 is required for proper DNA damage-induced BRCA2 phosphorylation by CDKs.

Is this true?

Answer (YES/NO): NO